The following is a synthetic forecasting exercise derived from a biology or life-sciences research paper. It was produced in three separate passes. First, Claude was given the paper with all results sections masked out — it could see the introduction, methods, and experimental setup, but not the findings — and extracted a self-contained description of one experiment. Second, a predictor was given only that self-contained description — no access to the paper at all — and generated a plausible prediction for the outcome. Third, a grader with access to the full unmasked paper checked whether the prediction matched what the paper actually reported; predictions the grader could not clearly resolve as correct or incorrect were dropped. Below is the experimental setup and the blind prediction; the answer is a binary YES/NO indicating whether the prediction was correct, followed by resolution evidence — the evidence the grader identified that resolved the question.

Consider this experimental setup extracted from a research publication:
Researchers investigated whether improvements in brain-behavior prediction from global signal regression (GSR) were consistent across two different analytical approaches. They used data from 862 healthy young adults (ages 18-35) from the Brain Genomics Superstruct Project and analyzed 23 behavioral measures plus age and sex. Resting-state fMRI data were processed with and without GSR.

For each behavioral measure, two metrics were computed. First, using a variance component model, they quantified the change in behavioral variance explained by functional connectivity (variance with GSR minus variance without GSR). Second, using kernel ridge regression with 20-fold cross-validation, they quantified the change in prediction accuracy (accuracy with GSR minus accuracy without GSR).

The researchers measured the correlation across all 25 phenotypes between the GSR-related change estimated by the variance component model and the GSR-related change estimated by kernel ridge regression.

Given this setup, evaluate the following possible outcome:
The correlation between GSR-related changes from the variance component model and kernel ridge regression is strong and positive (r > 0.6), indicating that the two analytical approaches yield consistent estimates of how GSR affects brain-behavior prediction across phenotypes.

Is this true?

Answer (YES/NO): NO